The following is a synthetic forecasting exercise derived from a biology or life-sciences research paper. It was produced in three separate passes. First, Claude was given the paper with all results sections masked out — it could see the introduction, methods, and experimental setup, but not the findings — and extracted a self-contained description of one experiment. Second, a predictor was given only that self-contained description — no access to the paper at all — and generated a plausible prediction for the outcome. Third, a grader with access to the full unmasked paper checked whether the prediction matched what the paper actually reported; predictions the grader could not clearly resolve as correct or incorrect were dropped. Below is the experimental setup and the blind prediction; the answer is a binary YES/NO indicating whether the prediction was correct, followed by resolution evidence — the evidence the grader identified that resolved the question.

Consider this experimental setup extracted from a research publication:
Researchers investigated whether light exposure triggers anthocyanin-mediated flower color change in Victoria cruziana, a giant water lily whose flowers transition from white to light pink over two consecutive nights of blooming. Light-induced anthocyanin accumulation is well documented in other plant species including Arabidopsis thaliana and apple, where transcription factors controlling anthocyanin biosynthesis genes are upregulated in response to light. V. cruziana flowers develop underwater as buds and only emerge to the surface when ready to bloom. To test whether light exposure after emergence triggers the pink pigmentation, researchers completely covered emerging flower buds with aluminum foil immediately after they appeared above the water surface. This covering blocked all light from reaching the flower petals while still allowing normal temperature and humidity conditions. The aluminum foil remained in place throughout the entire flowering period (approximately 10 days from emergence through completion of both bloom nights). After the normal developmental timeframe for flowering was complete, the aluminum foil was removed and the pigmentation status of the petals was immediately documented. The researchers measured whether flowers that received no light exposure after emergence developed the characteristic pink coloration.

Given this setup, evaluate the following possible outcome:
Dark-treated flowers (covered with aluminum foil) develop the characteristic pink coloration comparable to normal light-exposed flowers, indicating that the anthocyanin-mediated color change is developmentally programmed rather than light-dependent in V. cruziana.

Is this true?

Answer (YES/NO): NO